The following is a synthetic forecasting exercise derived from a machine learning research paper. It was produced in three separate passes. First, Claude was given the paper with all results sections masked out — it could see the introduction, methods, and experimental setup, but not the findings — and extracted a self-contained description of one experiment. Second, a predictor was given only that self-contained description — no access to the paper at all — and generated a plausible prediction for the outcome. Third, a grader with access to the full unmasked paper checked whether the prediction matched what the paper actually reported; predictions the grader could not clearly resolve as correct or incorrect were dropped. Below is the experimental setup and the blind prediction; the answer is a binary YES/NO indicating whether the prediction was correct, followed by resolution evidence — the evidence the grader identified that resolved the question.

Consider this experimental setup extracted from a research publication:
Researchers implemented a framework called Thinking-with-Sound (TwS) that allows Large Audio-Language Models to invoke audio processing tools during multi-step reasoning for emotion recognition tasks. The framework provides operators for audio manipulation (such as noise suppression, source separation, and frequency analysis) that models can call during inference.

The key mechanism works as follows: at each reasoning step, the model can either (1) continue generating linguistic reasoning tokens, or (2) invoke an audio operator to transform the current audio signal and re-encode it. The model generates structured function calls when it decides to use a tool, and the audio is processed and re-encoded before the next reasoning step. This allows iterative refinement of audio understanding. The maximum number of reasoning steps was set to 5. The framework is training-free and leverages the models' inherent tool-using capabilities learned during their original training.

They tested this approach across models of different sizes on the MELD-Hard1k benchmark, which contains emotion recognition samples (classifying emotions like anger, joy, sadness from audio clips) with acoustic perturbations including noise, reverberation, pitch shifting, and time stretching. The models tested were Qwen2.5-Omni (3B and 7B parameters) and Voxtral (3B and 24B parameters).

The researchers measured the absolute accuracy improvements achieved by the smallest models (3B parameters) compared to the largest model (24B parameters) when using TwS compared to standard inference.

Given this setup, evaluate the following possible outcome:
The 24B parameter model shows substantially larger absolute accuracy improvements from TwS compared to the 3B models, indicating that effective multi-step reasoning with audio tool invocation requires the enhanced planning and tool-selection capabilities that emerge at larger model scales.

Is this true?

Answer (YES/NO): NO